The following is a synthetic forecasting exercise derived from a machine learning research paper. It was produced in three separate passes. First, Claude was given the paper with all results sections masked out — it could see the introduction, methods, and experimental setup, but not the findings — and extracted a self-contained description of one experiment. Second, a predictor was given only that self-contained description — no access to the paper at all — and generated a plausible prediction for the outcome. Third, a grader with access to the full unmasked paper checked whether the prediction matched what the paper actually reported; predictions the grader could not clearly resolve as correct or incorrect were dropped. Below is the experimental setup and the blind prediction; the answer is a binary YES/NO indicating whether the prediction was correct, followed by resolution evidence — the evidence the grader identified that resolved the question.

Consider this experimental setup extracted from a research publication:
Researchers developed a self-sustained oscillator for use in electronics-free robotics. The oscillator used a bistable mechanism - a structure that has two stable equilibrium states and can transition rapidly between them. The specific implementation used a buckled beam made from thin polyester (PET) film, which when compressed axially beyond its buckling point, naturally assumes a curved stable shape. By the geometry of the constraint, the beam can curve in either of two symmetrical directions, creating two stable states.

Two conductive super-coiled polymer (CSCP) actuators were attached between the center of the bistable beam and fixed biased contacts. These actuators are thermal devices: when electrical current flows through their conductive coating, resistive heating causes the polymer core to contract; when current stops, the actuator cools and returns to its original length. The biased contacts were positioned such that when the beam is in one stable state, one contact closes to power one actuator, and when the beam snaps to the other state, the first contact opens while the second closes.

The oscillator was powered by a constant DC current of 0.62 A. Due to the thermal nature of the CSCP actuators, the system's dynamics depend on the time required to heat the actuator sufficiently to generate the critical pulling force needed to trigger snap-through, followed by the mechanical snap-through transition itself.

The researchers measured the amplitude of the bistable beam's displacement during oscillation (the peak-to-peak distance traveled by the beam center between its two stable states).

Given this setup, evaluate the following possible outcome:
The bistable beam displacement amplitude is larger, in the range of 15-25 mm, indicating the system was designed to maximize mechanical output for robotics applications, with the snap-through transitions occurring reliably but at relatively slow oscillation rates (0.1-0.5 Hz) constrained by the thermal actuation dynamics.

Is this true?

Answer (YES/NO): NO